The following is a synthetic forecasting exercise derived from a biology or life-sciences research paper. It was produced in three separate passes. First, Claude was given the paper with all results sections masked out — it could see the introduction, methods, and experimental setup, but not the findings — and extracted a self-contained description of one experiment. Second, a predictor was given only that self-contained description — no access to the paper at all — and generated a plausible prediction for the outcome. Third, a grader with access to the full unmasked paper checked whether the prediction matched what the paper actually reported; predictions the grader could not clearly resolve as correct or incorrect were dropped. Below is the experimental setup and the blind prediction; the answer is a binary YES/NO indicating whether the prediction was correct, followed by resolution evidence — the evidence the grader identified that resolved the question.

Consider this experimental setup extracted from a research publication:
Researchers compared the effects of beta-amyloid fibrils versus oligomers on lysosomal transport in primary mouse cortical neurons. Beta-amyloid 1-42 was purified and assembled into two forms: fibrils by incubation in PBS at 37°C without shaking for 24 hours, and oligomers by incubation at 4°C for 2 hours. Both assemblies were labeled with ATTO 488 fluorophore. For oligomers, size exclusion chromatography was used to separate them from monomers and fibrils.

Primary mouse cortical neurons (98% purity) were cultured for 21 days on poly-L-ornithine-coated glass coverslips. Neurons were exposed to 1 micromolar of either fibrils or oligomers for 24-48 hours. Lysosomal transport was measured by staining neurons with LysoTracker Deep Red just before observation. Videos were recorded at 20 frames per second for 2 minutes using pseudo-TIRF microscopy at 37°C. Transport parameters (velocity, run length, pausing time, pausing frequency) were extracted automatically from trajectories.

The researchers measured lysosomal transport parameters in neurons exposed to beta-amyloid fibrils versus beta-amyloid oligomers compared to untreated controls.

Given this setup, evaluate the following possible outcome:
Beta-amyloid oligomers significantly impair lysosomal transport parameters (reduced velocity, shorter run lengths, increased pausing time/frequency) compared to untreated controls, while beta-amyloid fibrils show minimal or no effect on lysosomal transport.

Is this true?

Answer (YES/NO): NO